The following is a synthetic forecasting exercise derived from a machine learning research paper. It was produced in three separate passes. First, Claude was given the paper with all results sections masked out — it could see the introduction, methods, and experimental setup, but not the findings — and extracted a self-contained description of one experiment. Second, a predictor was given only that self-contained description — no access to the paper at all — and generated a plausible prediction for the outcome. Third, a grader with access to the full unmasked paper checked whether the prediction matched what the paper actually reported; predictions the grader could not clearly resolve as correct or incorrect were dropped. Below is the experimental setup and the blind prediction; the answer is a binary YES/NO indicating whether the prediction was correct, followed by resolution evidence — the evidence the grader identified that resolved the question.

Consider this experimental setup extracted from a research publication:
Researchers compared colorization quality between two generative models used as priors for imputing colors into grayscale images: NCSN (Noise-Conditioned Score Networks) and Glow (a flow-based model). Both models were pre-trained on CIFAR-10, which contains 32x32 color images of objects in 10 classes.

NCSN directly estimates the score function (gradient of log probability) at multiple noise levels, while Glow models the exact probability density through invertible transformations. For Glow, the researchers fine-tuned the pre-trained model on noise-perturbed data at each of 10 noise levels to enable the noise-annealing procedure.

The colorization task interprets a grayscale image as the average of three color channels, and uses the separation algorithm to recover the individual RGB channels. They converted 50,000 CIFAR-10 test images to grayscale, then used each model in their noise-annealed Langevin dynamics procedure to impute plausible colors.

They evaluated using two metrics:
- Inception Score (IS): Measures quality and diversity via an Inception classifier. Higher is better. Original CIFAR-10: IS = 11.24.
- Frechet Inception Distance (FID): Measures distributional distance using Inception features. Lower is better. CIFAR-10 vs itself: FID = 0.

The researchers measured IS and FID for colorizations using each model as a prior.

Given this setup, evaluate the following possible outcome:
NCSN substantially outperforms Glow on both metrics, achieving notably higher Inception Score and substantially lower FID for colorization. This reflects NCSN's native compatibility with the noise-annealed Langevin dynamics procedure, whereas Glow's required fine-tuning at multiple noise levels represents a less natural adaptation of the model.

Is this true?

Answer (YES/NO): YES